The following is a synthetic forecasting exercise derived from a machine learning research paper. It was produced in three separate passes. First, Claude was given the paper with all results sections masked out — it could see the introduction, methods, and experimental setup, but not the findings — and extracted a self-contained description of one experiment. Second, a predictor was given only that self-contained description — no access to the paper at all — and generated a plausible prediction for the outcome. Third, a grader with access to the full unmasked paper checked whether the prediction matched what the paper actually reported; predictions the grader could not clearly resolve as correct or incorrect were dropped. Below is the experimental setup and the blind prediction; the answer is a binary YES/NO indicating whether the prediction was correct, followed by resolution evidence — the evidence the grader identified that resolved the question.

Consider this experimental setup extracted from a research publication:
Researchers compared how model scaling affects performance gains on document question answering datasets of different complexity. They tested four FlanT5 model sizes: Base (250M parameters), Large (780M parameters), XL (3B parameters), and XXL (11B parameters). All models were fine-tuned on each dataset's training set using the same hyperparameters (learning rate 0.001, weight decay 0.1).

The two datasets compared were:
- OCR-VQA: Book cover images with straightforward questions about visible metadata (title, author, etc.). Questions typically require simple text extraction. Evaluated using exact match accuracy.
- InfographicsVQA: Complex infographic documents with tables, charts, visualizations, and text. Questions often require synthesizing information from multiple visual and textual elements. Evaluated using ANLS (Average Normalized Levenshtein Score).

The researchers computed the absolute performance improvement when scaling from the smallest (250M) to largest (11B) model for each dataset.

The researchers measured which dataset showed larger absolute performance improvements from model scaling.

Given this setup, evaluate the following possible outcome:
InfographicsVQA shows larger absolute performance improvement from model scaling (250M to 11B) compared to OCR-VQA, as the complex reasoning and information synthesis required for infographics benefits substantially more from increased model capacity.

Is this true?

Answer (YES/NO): YES